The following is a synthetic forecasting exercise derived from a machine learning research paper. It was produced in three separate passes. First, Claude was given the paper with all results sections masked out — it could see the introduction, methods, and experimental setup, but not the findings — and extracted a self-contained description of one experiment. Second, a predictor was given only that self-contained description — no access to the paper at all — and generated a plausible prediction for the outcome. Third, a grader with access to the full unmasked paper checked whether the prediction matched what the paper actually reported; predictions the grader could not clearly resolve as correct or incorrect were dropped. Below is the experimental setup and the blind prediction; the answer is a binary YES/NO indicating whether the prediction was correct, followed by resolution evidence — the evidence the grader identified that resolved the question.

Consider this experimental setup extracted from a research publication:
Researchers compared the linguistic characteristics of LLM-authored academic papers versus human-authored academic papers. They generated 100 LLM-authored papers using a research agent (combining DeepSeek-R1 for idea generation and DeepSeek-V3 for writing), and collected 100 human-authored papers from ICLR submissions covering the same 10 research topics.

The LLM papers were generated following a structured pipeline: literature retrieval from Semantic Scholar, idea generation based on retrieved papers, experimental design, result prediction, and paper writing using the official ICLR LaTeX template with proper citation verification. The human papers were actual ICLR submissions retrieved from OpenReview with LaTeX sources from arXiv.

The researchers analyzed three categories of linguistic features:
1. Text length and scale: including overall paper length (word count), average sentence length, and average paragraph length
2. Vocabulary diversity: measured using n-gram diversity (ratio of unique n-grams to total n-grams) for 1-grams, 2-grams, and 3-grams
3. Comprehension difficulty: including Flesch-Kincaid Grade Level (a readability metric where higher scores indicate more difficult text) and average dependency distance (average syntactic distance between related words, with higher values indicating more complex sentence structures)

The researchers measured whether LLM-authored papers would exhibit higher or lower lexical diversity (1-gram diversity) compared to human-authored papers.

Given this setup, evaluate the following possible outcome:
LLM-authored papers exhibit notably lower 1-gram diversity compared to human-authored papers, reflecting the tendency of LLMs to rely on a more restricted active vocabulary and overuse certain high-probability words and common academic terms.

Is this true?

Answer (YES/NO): NO